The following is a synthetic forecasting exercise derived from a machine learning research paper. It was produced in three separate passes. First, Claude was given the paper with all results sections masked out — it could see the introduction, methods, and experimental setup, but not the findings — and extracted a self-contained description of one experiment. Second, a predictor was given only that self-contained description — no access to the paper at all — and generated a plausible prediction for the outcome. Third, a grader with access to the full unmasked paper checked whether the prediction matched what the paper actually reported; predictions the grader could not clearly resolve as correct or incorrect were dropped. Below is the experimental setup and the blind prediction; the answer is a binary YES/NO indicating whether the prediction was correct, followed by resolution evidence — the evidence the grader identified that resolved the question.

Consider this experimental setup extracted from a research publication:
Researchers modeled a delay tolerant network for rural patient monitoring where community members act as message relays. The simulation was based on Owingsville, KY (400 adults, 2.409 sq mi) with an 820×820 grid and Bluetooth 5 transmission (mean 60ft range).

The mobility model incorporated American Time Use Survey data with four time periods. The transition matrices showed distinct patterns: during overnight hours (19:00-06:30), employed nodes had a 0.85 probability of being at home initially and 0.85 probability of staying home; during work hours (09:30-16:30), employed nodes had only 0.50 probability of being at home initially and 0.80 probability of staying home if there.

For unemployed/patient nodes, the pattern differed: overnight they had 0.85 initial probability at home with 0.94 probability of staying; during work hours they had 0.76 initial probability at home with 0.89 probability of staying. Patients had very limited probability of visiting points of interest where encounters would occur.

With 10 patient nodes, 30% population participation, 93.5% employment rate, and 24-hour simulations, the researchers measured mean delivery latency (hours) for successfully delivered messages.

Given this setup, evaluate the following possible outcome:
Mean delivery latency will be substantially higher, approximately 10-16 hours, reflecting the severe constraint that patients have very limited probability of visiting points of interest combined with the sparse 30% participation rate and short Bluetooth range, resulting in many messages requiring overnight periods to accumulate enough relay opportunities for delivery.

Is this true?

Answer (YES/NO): YES